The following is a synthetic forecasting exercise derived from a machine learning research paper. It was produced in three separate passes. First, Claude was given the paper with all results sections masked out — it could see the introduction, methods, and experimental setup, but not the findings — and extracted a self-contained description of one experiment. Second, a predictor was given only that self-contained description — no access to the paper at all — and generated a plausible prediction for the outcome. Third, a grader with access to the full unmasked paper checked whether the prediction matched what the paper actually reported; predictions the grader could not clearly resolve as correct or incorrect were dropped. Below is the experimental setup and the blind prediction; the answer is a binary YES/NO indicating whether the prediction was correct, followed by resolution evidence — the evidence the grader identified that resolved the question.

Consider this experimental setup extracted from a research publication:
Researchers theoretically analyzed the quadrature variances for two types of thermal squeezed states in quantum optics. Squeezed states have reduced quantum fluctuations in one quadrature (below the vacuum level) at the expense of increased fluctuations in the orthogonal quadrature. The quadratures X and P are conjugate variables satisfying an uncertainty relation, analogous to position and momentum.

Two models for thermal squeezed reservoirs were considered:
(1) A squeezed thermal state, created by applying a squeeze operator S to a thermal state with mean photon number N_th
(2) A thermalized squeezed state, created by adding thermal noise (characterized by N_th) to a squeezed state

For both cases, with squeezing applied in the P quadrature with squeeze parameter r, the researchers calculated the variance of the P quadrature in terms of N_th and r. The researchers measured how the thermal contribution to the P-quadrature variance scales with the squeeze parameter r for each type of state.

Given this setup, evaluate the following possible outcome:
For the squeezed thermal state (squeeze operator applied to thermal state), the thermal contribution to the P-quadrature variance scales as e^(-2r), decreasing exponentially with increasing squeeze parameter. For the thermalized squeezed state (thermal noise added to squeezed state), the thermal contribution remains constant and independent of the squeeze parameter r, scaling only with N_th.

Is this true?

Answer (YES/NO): YES